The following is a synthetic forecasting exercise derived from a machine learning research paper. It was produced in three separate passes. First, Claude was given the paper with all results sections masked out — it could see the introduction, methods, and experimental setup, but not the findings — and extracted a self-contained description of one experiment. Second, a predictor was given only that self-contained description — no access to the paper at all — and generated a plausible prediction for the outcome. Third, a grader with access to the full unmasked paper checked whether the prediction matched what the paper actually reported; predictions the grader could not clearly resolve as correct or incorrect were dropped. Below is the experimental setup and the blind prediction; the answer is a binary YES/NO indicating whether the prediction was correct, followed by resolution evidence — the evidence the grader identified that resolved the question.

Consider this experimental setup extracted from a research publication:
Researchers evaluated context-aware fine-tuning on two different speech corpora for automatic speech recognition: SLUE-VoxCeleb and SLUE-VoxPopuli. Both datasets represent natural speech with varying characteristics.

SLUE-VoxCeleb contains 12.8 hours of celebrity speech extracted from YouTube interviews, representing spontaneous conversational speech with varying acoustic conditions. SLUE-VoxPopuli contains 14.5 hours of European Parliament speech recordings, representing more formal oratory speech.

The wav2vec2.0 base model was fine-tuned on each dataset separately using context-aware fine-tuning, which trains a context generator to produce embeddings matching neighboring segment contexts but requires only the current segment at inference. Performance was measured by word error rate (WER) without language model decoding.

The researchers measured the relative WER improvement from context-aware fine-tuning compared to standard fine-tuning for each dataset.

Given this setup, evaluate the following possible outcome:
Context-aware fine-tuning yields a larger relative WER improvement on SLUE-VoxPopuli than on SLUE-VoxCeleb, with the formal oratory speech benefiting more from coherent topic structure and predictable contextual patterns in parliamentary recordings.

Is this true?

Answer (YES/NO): YES